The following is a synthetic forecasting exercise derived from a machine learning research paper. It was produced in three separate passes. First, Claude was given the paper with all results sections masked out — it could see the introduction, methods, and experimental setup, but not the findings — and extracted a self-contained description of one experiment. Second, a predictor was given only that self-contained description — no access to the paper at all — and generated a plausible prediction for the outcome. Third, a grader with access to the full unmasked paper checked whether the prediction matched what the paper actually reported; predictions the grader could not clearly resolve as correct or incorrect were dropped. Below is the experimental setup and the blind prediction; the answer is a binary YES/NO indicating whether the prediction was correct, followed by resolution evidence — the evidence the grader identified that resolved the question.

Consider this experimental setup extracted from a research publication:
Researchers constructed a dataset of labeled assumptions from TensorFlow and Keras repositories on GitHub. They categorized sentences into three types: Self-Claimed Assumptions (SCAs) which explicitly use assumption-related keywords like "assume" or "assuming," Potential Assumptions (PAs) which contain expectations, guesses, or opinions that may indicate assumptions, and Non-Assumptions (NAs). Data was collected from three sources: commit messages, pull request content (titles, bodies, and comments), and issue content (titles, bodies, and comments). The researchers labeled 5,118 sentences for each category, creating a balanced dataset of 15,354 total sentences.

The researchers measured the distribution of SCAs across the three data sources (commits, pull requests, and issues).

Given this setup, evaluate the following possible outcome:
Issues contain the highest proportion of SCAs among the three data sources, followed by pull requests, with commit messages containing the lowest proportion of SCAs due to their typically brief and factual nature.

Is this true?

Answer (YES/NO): YES